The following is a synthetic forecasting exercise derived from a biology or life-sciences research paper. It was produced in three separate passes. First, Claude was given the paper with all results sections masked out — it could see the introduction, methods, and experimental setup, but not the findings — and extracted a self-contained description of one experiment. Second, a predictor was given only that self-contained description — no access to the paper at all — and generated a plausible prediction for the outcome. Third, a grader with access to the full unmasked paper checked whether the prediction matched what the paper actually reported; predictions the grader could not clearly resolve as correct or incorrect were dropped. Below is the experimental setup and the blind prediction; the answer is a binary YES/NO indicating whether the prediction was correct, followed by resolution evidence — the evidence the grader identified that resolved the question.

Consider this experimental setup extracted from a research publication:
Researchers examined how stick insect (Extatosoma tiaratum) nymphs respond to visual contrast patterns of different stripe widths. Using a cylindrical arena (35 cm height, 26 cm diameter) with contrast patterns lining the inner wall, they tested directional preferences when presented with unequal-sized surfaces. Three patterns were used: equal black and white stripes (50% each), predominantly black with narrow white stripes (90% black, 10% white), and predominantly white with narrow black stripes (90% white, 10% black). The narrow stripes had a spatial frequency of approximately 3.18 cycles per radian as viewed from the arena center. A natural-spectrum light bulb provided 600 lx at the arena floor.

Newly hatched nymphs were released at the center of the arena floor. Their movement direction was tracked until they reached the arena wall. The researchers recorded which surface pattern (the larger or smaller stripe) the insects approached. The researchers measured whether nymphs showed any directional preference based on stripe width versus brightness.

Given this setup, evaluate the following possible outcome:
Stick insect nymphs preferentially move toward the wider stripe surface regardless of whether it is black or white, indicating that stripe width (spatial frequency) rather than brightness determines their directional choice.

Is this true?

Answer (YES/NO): NO